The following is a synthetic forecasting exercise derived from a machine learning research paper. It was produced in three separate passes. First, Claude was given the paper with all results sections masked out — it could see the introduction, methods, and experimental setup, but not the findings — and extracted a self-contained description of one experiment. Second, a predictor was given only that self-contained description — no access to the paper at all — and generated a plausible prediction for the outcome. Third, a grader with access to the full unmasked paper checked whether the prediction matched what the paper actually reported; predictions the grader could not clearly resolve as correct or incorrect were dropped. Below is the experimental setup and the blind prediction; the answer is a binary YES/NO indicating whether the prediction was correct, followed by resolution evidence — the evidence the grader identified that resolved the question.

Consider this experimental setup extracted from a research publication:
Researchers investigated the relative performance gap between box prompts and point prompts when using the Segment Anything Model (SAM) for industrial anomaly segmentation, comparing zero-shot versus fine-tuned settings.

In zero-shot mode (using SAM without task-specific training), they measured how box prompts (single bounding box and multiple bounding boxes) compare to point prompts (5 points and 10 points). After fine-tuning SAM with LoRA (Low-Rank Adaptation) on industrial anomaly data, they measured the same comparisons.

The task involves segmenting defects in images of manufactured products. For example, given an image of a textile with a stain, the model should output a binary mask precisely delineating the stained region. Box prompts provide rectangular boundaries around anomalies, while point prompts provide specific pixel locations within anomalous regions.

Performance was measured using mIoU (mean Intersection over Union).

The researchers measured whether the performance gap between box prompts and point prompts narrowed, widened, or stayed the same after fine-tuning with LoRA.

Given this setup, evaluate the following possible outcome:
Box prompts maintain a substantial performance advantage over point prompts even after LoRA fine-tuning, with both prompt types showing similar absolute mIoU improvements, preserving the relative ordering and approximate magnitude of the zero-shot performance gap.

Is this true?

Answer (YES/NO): NO